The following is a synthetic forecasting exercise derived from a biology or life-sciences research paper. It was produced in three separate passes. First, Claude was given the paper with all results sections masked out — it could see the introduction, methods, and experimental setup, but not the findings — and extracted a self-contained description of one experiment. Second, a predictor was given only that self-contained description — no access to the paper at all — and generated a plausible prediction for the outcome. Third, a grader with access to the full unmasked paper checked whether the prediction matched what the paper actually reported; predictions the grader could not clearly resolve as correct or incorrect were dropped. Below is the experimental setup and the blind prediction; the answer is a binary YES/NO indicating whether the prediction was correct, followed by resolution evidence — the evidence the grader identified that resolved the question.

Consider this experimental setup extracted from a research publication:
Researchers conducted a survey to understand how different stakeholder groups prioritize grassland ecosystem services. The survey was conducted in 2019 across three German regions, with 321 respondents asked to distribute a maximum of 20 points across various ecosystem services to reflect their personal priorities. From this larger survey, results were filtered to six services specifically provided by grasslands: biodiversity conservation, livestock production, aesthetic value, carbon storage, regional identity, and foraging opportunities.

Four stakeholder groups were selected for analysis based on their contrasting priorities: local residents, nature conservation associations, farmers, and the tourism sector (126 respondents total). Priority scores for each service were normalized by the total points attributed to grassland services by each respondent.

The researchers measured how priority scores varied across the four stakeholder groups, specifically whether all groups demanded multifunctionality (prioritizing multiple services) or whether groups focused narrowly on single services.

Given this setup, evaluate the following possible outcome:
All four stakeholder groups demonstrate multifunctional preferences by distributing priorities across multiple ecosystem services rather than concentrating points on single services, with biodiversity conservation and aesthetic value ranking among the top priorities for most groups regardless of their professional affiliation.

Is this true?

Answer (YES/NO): NO